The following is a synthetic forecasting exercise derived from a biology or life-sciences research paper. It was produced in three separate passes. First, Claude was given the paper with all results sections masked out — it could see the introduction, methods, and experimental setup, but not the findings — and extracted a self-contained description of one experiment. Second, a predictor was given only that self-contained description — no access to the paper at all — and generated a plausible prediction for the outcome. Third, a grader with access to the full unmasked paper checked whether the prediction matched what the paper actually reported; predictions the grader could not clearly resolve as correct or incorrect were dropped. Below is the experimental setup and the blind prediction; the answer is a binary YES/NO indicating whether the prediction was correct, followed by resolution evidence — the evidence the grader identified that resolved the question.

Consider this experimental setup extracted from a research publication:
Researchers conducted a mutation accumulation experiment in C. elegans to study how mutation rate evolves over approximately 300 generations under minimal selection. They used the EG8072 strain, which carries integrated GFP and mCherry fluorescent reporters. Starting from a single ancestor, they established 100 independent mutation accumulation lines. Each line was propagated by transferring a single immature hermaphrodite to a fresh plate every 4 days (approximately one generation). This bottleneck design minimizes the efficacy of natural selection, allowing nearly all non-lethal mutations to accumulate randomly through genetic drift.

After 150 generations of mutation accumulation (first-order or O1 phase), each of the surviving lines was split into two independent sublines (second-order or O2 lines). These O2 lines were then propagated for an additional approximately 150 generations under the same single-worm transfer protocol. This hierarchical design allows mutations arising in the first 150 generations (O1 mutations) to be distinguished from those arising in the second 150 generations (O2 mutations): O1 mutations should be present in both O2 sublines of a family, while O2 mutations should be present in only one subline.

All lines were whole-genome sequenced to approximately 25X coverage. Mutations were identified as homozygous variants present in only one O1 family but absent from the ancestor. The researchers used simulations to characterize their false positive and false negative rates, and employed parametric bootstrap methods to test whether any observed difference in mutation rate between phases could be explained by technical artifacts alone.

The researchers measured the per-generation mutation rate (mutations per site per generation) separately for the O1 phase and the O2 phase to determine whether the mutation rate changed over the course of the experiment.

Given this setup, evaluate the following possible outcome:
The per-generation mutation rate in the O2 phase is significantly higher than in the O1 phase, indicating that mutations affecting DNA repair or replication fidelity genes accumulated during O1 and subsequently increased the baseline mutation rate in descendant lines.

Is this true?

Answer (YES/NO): NO